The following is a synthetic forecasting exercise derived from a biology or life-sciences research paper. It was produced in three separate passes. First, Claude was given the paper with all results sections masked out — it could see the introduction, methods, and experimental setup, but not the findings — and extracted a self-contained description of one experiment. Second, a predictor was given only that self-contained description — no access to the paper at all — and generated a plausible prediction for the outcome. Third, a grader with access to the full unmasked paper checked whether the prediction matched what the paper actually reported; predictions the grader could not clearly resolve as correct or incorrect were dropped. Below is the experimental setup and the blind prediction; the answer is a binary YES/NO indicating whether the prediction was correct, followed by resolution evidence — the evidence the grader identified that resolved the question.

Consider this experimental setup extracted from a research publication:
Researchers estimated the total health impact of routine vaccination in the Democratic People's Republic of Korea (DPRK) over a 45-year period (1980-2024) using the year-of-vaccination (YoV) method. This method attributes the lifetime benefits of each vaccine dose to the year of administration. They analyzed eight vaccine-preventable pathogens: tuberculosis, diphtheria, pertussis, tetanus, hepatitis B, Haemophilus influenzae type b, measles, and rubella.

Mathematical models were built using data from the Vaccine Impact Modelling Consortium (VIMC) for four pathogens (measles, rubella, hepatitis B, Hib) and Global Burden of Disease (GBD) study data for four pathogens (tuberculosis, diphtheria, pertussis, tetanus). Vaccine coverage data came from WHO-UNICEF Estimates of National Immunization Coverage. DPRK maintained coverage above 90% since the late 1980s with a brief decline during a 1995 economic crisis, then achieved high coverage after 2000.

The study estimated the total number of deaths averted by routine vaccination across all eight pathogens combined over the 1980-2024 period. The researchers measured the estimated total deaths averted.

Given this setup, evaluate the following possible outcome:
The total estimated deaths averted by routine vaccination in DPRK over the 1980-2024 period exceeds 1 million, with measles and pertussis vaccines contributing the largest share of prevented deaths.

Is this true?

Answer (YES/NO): NO